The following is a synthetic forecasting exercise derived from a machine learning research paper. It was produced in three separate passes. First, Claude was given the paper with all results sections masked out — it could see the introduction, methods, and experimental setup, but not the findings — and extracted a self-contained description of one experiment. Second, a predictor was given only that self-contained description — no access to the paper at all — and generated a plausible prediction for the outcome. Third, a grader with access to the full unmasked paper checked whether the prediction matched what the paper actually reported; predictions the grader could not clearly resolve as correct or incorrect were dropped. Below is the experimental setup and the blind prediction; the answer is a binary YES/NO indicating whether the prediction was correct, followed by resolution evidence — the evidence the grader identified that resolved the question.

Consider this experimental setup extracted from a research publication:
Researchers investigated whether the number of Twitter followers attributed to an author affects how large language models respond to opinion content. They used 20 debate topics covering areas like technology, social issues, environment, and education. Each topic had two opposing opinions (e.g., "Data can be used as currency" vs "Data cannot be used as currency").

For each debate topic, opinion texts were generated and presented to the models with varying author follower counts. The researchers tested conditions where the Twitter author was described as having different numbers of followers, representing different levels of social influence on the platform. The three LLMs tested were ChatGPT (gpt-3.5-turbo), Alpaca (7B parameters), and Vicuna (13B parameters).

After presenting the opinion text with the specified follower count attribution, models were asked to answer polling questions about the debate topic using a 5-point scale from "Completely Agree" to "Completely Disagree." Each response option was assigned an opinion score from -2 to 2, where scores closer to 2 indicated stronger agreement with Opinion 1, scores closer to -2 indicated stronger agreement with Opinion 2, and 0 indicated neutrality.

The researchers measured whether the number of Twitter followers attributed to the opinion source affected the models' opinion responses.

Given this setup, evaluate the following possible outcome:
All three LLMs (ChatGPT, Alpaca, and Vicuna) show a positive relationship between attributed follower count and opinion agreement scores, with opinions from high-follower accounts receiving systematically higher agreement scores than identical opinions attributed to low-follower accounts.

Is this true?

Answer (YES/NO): NO